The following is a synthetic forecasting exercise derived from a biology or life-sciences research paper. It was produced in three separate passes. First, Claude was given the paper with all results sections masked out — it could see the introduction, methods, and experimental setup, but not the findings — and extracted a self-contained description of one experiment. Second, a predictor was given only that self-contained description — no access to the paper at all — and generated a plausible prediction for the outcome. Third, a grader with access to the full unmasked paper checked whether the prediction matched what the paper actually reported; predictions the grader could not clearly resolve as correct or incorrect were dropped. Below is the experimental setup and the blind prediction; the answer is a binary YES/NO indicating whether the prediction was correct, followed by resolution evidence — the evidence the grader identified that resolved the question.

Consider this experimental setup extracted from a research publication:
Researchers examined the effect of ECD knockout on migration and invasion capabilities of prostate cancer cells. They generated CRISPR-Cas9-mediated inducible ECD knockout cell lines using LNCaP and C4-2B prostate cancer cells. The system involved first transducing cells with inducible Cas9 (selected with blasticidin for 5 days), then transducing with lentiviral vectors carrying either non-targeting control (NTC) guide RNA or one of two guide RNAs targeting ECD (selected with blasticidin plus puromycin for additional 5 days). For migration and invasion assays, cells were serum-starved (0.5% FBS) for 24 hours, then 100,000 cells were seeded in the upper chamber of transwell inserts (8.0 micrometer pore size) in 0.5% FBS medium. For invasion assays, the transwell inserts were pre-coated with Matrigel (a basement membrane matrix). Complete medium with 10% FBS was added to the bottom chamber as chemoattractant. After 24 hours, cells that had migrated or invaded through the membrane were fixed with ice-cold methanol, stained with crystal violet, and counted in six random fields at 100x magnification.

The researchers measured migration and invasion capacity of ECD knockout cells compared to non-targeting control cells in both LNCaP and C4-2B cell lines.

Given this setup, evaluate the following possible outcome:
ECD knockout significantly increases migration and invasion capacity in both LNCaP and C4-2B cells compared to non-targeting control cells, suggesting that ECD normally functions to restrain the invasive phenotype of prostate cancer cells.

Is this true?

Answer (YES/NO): NO